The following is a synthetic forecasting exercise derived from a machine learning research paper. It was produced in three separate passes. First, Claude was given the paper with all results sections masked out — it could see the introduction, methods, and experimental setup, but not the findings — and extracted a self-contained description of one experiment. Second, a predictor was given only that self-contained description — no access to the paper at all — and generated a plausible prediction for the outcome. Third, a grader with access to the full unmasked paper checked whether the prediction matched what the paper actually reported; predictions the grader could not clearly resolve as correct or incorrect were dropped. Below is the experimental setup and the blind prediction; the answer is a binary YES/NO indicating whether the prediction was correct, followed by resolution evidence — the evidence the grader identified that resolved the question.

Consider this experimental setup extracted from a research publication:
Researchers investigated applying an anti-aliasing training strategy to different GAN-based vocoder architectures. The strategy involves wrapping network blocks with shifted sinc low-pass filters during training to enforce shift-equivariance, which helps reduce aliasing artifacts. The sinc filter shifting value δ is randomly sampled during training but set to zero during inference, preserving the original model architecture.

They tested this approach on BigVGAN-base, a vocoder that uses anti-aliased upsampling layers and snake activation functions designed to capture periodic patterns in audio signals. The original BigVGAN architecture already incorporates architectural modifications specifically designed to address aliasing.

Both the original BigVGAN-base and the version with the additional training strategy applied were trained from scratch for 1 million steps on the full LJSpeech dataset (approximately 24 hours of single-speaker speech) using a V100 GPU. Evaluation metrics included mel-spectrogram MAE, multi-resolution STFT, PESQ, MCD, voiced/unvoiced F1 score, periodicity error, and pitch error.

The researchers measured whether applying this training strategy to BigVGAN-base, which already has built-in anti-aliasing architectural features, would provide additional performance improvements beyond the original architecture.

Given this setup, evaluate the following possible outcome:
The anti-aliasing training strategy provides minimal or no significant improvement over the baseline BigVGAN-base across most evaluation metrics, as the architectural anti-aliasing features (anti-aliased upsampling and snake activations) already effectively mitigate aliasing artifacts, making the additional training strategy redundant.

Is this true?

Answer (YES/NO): NO